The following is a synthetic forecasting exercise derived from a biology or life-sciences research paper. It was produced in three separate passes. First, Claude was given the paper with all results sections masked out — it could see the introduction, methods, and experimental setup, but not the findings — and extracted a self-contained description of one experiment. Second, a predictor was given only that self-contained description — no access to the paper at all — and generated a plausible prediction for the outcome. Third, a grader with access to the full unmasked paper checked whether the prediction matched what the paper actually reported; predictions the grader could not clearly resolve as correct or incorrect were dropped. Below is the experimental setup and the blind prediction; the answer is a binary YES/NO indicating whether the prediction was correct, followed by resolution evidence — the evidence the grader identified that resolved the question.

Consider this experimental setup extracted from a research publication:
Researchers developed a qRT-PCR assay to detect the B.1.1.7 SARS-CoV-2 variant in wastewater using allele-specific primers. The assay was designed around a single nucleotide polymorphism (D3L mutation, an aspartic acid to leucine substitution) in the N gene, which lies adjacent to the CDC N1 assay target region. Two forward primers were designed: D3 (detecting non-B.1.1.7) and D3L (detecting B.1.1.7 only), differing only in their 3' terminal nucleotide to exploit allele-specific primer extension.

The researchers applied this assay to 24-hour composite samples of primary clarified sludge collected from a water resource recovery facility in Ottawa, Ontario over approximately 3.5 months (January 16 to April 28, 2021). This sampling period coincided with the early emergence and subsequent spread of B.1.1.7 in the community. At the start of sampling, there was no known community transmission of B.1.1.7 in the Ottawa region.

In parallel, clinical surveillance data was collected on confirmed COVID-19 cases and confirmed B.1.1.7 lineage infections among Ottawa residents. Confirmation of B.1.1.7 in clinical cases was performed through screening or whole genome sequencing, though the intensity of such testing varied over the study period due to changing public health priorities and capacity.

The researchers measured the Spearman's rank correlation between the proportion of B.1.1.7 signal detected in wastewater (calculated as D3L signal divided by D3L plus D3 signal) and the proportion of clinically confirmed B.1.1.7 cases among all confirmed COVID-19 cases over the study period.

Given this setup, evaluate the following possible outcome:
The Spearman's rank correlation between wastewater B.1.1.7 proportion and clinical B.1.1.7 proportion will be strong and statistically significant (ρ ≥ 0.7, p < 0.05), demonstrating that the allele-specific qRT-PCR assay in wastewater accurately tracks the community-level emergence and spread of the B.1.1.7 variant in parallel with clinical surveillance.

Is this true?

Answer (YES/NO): YES